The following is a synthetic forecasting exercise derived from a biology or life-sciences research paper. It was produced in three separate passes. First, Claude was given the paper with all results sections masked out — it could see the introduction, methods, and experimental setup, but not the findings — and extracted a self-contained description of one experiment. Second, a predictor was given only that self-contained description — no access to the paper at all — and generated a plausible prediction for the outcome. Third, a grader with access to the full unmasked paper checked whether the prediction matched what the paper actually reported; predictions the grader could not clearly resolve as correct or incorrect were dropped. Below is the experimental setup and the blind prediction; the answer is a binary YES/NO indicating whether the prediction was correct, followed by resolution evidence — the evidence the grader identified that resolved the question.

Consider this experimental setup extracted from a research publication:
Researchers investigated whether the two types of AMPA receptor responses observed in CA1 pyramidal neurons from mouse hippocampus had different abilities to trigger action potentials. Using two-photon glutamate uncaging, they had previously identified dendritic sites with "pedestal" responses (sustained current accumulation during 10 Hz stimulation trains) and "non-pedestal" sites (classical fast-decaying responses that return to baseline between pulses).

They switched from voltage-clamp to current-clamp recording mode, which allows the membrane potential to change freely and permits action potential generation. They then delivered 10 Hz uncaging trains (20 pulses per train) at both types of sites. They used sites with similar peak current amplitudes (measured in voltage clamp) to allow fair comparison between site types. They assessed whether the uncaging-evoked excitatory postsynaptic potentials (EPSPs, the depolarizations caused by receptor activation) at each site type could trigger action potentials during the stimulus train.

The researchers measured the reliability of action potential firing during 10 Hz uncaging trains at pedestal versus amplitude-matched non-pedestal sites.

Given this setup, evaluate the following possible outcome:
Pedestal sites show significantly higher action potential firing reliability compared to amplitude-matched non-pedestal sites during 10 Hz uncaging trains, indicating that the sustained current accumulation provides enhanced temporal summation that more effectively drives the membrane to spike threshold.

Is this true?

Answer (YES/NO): YES